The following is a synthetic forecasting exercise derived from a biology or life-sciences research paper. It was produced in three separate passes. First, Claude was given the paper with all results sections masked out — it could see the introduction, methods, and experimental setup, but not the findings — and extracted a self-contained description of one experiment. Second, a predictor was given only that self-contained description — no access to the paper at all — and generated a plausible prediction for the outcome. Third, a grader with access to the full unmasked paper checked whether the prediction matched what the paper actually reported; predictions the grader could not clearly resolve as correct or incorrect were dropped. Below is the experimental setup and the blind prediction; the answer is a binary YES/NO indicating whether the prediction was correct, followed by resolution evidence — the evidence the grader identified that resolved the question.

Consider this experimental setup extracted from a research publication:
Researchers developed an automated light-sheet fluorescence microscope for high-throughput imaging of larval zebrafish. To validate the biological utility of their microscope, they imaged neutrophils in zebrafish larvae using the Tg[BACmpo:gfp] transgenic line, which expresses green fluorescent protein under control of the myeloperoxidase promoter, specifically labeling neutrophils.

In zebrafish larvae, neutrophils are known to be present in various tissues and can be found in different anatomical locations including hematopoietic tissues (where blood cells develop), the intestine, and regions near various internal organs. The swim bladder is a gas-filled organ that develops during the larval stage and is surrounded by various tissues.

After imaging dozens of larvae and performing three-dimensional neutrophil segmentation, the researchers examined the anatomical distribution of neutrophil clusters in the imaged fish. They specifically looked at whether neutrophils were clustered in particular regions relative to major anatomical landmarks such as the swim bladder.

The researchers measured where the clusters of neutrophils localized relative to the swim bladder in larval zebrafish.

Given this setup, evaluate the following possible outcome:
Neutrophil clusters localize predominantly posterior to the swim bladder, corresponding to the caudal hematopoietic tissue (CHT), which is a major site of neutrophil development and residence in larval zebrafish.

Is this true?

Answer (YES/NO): NO